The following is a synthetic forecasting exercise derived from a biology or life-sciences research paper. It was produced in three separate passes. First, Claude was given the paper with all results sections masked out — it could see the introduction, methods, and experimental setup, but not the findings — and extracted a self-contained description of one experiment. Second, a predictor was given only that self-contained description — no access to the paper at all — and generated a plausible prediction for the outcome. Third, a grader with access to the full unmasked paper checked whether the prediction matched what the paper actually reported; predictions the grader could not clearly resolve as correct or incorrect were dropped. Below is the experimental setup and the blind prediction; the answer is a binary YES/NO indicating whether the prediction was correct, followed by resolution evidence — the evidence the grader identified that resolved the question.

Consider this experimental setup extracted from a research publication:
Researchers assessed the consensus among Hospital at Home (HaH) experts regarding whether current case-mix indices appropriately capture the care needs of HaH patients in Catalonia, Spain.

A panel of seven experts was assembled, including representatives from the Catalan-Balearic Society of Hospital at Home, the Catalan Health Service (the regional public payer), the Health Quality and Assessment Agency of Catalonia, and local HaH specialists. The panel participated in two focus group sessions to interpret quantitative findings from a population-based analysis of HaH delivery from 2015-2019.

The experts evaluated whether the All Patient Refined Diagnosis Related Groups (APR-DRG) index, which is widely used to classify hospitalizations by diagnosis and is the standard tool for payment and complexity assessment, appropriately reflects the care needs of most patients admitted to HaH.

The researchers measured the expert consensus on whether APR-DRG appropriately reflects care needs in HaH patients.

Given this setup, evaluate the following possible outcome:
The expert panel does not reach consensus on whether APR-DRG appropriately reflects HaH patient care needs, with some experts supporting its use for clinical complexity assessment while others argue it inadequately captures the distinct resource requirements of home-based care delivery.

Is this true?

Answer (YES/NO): NO